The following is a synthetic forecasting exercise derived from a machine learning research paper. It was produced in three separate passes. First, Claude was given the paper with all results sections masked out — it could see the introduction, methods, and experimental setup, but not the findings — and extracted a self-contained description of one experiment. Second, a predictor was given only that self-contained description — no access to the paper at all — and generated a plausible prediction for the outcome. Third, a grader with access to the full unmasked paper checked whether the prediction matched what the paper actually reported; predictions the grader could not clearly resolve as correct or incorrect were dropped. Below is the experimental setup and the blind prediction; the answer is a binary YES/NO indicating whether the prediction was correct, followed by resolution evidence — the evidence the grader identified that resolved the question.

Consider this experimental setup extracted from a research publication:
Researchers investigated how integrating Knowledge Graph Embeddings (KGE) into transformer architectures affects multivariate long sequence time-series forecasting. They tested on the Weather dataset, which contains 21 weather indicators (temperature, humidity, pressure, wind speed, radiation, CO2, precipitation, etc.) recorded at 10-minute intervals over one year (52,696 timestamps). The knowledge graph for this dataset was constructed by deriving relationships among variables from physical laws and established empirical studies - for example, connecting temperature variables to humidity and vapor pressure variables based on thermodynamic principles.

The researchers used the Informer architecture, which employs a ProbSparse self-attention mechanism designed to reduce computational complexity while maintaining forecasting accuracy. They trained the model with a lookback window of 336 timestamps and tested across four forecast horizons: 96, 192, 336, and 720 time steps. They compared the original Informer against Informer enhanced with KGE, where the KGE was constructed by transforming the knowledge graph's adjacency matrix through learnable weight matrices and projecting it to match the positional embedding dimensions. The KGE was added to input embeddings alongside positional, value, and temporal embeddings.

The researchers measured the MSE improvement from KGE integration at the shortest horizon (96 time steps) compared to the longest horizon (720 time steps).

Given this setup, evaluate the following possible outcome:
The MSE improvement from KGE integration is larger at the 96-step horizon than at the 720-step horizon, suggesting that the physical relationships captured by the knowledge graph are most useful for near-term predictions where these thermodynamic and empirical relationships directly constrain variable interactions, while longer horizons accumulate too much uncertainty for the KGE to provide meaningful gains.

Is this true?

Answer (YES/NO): NO